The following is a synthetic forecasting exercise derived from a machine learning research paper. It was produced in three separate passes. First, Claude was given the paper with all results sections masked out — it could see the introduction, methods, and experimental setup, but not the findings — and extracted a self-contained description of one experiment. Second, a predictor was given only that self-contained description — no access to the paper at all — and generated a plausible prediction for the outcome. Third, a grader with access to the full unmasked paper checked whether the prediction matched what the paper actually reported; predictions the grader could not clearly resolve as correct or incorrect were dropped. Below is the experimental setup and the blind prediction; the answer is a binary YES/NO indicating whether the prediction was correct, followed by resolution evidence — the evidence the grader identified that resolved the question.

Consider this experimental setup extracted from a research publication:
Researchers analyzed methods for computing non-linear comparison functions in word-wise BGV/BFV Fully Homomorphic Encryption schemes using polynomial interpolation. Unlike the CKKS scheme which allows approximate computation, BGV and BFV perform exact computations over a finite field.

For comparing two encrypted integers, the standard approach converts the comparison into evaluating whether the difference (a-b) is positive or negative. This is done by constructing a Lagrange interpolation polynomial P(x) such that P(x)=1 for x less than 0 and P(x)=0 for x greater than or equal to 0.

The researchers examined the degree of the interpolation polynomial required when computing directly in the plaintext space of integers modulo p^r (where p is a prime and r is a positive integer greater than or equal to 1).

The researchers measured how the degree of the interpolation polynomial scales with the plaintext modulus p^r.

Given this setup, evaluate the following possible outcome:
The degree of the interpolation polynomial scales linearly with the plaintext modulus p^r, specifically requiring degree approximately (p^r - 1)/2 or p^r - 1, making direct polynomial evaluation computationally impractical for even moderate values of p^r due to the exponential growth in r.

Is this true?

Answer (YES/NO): YES